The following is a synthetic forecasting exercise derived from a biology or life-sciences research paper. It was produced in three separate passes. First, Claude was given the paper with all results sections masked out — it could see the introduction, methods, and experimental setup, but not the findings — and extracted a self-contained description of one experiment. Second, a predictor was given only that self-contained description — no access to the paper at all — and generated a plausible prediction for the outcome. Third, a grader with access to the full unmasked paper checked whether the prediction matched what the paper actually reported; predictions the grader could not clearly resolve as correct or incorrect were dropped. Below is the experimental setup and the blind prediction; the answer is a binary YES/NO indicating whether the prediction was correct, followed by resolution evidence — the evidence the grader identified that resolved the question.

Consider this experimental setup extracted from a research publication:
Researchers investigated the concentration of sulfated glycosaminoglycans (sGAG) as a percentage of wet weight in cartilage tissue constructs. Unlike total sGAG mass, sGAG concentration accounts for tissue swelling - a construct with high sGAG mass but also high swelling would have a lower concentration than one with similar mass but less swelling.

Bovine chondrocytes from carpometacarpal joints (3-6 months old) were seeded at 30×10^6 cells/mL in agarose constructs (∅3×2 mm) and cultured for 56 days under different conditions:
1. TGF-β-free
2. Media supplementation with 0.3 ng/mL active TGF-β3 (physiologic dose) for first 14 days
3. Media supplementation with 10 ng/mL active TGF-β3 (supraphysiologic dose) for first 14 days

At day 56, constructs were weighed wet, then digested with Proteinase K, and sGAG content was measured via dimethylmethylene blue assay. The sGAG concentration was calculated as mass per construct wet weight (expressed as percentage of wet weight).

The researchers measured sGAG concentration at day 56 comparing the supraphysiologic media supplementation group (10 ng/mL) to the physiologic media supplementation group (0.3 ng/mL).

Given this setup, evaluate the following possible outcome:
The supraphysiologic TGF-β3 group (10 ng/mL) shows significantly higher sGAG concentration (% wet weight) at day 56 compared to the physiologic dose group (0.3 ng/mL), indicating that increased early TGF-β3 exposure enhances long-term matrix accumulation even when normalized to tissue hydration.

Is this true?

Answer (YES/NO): NO